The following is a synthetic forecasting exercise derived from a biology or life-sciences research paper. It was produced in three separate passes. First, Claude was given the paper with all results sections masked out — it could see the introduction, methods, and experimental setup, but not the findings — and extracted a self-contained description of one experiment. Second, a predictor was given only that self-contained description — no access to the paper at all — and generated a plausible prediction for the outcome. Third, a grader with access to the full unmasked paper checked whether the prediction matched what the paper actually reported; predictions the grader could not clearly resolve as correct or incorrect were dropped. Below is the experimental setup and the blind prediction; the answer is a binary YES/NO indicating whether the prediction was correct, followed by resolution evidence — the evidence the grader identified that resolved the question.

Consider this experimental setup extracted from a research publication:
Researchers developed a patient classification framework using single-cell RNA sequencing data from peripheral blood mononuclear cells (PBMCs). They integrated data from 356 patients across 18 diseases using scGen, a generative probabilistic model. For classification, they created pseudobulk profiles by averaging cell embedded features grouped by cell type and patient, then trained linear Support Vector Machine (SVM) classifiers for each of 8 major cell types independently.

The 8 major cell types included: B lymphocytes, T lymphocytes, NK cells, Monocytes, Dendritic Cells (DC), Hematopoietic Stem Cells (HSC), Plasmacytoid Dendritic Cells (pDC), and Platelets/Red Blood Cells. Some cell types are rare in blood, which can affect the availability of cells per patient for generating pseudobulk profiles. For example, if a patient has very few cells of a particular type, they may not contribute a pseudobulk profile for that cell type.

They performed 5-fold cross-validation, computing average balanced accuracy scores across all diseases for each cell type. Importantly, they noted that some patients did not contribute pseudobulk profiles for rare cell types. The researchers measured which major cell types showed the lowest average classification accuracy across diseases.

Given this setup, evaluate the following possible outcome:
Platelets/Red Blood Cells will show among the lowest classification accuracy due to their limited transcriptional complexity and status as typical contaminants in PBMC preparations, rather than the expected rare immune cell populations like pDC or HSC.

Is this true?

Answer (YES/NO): NO